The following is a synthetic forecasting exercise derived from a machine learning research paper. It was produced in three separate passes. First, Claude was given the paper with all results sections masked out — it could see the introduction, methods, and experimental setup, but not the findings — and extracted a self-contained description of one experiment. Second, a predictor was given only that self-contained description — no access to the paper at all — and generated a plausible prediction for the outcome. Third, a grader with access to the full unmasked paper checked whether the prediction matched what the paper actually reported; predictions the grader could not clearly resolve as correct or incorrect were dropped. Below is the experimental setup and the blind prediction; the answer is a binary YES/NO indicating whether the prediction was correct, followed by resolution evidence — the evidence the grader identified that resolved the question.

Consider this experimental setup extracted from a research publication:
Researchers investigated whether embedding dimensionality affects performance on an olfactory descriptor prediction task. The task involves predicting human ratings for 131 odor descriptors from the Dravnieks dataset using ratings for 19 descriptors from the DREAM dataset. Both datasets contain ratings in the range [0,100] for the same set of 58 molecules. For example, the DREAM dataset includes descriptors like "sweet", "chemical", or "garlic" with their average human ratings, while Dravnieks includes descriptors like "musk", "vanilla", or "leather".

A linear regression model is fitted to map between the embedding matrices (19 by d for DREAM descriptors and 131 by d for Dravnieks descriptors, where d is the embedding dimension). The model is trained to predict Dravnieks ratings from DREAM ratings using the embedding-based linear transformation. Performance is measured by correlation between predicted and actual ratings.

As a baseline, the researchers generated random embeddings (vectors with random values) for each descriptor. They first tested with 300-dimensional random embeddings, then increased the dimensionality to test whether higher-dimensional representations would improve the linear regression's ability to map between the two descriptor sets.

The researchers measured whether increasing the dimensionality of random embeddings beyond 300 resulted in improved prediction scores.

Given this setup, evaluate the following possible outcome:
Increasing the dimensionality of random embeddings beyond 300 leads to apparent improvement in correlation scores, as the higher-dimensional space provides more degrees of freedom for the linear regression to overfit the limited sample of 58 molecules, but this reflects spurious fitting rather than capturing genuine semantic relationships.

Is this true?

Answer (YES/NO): NO